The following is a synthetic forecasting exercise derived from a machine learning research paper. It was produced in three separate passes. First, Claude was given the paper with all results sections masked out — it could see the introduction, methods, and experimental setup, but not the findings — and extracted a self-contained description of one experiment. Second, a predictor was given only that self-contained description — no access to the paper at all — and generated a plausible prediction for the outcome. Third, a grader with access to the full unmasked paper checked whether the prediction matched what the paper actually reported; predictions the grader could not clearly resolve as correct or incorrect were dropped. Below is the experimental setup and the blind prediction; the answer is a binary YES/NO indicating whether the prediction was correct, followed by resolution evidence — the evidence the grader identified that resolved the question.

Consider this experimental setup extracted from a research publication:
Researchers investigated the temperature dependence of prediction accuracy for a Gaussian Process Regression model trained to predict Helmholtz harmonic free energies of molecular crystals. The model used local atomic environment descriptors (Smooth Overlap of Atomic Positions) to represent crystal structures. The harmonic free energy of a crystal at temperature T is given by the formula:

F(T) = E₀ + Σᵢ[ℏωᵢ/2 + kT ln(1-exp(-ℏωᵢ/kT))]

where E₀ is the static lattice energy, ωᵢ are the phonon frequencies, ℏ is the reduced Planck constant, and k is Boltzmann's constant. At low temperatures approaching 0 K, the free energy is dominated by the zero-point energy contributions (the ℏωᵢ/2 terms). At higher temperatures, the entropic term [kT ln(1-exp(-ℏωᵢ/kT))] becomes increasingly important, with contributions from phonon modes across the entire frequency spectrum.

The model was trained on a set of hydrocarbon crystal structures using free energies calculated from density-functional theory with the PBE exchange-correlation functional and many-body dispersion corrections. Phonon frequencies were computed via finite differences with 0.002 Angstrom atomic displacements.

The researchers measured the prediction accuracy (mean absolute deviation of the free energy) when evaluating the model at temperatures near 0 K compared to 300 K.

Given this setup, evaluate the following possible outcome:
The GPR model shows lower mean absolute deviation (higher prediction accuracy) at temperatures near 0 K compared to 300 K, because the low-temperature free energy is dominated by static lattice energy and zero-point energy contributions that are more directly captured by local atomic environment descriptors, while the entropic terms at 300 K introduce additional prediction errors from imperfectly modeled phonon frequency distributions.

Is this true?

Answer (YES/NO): YES